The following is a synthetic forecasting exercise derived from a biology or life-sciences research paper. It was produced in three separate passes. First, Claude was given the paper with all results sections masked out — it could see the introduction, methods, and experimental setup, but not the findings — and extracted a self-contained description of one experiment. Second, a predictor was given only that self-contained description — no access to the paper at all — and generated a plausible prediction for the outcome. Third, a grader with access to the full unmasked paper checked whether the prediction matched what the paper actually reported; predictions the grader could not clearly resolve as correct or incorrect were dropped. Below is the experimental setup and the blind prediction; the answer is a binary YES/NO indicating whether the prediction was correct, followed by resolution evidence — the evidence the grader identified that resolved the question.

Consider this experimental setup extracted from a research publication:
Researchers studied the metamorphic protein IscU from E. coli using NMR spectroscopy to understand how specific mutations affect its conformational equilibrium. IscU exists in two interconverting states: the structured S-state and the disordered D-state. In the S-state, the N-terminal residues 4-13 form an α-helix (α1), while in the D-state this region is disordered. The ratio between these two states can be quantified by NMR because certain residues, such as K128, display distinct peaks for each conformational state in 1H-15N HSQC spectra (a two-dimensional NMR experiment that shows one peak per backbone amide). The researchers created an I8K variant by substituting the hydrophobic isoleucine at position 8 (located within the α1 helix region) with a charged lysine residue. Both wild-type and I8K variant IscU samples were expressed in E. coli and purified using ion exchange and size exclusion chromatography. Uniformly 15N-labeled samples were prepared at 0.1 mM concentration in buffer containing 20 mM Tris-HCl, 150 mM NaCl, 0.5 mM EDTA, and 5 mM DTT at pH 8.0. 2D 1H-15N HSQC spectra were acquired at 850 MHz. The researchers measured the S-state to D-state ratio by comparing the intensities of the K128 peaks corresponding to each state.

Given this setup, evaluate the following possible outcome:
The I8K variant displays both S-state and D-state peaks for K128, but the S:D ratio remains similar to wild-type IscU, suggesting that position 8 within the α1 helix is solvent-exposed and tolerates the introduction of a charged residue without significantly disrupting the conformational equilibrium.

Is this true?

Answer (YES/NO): NO